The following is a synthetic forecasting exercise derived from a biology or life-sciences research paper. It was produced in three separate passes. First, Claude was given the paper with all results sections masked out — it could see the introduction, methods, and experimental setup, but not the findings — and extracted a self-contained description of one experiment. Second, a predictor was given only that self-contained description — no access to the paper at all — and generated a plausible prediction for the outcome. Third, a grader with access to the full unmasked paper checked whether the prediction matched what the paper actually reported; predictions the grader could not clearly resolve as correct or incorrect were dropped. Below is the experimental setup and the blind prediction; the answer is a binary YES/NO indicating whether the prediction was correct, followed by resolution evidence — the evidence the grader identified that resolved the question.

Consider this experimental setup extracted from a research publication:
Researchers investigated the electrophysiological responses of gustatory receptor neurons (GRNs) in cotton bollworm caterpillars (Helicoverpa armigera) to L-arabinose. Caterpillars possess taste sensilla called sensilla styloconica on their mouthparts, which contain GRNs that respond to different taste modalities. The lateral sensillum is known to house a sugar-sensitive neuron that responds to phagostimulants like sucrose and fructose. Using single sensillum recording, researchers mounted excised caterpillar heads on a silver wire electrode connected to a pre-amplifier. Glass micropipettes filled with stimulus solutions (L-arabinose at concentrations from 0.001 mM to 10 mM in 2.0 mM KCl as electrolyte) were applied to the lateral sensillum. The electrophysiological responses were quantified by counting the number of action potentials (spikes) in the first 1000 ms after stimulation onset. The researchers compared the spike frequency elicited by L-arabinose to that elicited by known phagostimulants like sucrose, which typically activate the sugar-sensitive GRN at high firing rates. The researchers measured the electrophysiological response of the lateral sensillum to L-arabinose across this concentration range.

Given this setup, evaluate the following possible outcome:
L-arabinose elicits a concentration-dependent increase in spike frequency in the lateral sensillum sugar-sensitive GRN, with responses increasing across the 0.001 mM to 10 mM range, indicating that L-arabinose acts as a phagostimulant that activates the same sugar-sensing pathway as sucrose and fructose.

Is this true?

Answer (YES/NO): NO